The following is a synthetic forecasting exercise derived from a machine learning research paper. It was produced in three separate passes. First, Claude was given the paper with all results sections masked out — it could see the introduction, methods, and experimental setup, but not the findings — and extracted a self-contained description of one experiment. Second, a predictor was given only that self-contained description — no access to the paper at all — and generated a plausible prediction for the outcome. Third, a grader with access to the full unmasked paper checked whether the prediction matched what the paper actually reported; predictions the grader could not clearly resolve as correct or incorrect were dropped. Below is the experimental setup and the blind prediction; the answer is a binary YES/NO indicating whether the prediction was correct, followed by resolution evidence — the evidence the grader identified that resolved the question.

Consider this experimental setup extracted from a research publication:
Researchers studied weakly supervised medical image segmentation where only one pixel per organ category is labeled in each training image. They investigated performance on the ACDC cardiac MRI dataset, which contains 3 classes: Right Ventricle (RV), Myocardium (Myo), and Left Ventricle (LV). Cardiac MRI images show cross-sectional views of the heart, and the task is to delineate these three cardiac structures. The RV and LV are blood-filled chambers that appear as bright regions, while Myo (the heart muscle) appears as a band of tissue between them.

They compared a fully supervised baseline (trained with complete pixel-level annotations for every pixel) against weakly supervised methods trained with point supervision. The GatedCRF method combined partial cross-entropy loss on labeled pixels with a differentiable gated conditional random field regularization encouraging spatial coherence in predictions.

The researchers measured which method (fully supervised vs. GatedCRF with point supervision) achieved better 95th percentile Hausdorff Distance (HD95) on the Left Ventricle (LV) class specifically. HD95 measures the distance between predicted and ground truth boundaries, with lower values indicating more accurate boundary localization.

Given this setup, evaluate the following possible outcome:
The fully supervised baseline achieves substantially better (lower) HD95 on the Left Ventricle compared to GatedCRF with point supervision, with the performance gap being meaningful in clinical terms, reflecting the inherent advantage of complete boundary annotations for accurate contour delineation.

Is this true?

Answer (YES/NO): NO